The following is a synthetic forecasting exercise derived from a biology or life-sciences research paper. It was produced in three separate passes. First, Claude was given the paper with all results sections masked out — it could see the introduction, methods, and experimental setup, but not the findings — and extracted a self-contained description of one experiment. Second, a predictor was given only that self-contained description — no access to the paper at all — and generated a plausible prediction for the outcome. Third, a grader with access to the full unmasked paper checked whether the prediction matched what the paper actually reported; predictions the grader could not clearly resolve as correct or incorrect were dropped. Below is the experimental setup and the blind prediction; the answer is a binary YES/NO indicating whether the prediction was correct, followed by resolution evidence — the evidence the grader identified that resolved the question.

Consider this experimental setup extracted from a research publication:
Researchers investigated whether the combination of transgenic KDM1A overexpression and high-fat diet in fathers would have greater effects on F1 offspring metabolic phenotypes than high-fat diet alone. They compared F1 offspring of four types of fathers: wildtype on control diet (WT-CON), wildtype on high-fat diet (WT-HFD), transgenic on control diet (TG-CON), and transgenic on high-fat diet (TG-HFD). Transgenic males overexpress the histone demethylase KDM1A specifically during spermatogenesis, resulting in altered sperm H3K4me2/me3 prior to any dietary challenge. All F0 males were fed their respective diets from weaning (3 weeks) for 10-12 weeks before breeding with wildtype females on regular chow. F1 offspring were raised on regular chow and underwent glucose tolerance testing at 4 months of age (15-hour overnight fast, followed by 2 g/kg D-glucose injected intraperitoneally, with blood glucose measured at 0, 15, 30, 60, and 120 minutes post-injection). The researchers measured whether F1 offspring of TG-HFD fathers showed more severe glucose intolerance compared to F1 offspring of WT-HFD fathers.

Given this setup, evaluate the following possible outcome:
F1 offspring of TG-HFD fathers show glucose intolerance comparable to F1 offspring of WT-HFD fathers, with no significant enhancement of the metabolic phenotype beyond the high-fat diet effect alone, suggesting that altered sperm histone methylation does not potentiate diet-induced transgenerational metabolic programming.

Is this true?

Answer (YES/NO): NO